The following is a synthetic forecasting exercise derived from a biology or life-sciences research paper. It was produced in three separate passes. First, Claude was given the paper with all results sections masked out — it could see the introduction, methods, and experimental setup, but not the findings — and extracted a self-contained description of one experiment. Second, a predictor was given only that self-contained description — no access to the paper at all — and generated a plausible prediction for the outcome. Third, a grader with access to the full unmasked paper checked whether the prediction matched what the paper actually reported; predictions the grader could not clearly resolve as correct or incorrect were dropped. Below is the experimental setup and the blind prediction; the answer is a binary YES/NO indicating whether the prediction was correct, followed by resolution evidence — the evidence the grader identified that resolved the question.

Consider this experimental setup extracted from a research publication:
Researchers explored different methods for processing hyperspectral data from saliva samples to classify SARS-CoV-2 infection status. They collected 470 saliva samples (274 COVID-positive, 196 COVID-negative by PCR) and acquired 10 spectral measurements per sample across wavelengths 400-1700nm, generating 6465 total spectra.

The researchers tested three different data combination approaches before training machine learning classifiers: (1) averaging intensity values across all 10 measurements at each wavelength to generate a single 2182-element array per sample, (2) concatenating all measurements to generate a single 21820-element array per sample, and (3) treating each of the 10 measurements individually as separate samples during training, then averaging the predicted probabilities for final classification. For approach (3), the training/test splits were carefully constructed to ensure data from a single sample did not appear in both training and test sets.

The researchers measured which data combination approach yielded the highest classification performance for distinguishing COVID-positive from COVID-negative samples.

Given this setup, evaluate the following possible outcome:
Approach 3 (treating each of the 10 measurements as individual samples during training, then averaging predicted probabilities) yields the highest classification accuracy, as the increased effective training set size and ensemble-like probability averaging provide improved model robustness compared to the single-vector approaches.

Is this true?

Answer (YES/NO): NO